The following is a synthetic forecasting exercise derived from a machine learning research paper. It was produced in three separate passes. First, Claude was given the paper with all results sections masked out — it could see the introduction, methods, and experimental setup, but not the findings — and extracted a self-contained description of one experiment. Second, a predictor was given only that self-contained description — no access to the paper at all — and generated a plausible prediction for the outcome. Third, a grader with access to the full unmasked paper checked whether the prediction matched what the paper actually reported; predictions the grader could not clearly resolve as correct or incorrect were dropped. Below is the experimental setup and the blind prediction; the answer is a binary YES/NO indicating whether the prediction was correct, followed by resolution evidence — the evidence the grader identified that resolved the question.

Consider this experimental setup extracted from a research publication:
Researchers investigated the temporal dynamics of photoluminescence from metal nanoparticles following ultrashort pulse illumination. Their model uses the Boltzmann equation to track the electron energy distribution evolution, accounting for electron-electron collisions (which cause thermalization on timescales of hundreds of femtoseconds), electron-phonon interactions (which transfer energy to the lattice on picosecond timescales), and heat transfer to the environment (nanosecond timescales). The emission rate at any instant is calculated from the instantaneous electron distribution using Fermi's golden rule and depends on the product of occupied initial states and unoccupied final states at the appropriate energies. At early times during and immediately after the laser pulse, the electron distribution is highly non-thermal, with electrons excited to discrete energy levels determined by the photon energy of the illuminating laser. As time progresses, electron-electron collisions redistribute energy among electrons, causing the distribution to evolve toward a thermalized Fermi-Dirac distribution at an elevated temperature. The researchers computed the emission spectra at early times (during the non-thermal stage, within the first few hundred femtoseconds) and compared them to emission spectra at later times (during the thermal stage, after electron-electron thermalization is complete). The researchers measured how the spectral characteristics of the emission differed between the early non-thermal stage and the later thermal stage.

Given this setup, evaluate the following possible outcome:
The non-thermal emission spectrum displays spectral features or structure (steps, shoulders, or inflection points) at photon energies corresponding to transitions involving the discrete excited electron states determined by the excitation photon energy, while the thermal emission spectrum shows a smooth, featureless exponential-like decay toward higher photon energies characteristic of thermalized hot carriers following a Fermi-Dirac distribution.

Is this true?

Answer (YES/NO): YES